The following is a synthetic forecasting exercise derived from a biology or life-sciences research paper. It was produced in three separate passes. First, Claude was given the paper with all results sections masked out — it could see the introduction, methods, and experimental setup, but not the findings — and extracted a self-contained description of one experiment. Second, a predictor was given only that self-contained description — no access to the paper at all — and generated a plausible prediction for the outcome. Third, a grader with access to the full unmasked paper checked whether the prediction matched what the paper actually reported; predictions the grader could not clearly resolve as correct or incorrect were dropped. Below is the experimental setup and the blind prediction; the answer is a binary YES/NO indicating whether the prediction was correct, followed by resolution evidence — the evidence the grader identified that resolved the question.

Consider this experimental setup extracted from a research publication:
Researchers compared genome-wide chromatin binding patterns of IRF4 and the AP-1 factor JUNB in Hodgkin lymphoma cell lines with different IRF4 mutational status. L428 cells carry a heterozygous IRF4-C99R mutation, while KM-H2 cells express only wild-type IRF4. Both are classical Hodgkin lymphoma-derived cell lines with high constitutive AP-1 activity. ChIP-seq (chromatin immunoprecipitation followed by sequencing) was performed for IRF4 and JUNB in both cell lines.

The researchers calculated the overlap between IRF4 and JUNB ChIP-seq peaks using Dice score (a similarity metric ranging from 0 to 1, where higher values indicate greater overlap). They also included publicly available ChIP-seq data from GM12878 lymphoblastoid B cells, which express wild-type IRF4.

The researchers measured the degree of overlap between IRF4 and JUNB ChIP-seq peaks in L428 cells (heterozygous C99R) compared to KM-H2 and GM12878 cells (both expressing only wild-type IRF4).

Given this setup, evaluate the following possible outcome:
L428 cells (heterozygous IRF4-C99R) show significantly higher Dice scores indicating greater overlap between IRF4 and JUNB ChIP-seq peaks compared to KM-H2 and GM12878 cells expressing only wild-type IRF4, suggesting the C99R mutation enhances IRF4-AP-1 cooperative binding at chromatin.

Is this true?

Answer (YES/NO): YES